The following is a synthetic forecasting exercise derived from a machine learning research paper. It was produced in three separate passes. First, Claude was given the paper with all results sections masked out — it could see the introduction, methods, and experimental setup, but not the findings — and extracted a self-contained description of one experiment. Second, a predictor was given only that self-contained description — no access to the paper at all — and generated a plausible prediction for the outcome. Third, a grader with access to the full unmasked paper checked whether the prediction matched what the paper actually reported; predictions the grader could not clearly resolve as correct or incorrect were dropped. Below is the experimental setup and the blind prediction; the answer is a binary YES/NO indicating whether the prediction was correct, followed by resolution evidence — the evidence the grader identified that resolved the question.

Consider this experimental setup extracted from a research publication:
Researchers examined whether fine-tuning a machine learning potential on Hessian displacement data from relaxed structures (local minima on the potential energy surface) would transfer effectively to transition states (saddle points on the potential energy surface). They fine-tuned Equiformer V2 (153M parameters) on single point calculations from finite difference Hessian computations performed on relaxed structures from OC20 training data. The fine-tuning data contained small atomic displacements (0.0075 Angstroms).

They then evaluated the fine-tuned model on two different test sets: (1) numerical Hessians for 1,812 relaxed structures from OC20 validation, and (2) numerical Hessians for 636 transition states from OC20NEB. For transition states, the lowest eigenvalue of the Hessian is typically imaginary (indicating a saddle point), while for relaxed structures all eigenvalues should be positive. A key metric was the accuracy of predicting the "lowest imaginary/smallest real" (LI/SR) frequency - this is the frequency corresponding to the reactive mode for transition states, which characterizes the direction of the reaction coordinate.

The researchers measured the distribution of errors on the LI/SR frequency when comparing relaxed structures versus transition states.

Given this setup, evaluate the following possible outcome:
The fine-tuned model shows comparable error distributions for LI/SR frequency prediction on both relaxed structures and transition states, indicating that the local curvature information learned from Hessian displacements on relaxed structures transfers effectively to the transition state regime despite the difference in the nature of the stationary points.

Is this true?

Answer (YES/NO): NO